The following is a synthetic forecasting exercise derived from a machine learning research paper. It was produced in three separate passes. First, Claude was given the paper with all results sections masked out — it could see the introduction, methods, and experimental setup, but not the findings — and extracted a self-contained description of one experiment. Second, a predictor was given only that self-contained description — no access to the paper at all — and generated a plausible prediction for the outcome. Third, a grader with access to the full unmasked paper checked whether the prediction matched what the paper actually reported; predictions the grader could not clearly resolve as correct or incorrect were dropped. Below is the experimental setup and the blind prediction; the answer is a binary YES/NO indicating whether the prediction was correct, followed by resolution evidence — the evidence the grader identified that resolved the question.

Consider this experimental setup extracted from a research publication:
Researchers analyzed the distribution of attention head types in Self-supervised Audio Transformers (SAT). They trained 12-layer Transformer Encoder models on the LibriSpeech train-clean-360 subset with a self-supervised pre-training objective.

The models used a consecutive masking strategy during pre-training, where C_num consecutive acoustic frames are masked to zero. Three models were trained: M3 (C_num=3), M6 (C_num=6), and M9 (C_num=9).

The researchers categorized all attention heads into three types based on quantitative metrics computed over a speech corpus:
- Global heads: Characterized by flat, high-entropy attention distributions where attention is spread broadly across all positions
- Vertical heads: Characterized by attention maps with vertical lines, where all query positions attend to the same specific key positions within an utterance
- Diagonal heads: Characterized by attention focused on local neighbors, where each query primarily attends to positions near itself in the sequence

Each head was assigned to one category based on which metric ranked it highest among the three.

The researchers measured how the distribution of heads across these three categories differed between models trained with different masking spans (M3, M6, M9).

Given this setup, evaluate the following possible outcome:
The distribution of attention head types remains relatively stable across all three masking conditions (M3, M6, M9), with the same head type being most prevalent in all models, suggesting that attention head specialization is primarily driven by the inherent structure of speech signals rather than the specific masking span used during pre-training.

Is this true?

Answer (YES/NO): NO